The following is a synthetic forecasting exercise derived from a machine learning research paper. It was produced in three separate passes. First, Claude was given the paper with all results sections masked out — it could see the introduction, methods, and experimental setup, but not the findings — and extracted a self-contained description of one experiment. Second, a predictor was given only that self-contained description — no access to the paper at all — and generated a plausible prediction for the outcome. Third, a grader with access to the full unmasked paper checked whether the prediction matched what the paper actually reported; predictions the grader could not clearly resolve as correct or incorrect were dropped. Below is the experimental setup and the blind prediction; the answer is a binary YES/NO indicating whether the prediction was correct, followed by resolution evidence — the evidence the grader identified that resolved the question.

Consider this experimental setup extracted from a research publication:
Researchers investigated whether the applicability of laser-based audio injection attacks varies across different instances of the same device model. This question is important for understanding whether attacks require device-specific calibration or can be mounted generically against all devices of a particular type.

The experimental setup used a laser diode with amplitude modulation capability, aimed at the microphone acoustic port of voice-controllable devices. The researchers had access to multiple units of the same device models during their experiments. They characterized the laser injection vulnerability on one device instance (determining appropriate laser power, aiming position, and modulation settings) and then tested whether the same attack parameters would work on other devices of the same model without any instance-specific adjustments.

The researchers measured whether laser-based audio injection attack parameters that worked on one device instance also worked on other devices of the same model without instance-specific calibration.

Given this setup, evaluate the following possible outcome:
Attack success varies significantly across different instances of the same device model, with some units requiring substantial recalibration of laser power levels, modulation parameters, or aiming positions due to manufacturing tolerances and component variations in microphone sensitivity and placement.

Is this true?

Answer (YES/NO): NO